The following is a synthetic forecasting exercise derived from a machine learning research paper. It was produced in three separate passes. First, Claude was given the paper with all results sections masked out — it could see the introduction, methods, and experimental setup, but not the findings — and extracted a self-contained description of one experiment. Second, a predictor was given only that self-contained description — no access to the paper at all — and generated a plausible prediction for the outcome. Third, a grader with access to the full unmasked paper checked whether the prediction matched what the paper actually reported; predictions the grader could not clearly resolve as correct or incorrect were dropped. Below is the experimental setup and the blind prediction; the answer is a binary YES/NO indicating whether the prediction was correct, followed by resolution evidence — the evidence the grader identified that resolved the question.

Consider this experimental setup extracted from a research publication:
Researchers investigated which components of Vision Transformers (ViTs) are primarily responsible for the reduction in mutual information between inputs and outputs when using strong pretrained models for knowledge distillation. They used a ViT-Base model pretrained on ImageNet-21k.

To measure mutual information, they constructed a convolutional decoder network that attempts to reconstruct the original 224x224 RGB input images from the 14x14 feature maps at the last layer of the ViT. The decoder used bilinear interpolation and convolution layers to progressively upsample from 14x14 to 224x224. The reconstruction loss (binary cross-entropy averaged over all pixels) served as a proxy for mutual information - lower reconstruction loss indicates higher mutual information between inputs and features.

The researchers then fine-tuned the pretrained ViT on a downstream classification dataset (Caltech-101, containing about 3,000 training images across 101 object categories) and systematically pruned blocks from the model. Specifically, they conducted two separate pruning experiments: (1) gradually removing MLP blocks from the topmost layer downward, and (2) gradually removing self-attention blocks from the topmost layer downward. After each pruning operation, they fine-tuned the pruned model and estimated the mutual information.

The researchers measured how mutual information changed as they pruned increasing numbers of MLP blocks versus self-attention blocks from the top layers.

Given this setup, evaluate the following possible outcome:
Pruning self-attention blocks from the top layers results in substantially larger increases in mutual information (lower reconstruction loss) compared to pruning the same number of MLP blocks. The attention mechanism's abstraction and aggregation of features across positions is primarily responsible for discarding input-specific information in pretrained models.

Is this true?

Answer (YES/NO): NO